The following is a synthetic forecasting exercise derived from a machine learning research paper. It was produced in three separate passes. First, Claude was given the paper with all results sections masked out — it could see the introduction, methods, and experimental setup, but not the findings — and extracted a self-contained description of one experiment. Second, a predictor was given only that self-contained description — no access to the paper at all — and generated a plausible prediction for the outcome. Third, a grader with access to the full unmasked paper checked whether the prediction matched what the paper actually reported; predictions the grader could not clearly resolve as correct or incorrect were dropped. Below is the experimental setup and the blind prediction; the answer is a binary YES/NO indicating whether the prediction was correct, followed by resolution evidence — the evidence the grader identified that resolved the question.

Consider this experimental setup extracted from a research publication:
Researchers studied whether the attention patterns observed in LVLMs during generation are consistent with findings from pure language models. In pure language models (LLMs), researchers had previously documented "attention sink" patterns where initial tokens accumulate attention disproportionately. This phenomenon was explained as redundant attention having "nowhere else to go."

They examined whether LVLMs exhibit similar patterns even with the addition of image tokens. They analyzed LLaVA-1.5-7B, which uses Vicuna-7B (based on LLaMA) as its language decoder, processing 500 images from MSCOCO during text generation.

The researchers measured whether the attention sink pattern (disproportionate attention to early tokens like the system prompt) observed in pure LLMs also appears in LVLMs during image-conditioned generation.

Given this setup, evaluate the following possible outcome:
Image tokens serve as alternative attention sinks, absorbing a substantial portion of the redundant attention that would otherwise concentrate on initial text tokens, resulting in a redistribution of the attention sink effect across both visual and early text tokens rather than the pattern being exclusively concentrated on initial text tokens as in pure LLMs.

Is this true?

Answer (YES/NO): NO